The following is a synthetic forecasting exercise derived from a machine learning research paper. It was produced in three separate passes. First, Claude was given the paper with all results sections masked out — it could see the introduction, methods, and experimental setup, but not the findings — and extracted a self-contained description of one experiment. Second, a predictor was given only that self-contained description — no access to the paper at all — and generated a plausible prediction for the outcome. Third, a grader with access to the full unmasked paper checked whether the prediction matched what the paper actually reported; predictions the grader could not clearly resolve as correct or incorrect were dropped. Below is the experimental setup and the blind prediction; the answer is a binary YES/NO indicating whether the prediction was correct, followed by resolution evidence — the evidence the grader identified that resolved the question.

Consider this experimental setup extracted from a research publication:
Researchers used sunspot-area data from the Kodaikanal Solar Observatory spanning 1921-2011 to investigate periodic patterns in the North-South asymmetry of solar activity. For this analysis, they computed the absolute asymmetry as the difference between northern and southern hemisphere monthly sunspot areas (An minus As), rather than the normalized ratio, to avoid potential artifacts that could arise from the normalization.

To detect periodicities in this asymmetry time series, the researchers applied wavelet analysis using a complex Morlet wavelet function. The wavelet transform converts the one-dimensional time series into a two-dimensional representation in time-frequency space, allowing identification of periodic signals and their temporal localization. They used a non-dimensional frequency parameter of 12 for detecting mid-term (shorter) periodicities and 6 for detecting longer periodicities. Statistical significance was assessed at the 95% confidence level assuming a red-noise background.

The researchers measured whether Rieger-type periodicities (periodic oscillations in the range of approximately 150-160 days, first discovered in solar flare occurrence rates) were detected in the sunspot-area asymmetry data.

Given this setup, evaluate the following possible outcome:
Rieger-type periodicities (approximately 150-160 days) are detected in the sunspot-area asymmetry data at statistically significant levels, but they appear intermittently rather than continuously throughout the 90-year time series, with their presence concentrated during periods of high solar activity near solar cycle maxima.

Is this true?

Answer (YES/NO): NO